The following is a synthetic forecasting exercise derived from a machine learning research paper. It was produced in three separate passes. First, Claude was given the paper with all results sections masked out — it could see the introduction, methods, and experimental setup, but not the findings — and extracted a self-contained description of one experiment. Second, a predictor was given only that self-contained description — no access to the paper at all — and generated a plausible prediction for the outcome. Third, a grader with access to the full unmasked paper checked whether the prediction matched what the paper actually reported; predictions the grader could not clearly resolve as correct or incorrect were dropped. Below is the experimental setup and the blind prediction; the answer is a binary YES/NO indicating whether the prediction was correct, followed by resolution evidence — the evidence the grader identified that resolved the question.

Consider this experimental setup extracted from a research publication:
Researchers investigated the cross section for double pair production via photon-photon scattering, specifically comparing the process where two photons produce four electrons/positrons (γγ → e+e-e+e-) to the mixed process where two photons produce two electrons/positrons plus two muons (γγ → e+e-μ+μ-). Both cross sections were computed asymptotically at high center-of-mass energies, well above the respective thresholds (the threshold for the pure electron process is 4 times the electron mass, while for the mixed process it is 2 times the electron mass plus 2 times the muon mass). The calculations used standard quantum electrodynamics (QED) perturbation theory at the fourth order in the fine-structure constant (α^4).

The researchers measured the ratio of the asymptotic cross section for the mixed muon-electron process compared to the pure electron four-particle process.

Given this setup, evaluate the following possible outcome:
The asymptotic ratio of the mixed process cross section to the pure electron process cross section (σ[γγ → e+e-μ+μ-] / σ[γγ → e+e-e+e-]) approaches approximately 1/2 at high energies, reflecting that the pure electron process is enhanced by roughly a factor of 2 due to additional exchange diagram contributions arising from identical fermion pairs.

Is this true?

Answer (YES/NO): NO